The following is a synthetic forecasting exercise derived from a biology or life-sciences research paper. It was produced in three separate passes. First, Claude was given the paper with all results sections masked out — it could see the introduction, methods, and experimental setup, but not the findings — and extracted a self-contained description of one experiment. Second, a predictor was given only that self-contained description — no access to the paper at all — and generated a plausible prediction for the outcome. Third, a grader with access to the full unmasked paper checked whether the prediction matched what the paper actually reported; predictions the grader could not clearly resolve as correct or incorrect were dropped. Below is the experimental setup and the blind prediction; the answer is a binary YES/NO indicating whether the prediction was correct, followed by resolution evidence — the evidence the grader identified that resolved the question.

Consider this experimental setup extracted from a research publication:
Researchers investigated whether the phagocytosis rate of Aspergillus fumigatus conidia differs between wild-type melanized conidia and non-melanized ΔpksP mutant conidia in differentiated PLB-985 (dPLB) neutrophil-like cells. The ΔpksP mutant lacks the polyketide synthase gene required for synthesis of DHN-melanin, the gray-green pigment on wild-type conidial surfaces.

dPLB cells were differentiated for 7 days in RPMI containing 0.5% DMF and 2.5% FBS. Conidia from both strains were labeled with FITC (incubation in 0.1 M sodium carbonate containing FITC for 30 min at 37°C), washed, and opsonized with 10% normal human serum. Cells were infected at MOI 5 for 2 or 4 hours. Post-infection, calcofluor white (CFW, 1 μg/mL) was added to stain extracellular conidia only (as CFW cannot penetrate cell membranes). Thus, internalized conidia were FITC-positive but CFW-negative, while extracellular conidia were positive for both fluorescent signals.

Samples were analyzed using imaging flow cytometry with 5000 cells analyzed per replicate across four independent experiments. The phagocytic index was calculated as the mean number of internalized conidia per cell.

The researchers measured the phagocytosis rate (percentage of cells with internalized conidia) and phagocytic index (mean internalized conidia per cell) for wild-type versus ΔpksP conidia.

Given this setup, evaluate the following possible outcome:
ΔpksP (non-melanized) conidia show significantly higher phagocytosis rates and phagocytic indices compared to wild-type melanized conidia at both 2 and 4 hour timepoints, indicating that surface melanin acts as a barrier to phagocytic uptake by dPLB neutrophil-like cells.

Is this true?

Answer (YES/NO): NO